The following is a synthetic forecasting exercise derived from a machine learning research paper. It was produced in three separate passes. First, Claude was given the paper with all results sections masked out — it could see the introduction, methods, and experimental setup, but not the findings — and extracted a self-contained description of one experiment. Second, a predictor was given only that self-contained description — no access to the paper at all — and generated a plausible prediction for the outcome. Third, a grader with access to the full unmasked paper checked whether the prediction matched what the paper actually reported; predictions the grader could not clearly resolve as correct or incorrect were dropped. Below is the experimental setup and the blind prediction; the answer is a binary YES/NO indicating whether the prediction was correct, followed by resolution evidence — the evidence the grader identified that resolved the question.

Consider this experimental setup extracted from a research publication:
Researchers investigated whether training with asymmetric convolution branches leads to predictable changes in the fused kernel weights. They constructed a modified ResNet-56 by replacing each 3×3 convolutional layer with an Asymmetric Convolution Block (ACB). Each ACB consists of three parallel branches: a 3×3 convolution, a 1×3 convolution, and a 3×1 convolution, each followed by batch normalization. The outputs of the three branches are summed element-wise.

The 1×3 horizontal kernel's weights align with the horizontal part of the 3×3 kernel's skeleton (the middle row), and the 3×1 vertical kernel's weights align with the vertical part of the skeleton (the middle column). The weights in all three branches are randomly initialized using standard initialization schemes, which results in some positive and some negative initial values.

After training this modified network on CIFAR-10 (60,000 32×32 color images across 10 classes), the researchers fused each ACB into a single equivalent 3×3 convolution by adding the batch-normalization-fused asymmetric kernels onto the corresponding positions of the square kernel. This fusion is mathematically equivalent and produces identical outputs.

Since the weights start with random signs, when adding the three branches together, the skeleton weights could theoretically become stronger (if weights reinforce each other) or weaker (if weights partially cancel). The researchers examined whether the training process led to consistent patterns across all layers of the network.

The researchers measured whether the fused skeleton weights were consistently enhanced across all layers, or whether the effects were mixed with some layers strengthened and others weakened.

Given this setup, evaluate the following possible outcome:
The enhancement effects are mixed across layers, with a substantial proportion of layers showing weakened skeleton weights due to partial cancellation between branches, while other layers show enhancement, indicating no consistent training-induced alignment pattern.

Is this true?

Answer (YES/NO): NO